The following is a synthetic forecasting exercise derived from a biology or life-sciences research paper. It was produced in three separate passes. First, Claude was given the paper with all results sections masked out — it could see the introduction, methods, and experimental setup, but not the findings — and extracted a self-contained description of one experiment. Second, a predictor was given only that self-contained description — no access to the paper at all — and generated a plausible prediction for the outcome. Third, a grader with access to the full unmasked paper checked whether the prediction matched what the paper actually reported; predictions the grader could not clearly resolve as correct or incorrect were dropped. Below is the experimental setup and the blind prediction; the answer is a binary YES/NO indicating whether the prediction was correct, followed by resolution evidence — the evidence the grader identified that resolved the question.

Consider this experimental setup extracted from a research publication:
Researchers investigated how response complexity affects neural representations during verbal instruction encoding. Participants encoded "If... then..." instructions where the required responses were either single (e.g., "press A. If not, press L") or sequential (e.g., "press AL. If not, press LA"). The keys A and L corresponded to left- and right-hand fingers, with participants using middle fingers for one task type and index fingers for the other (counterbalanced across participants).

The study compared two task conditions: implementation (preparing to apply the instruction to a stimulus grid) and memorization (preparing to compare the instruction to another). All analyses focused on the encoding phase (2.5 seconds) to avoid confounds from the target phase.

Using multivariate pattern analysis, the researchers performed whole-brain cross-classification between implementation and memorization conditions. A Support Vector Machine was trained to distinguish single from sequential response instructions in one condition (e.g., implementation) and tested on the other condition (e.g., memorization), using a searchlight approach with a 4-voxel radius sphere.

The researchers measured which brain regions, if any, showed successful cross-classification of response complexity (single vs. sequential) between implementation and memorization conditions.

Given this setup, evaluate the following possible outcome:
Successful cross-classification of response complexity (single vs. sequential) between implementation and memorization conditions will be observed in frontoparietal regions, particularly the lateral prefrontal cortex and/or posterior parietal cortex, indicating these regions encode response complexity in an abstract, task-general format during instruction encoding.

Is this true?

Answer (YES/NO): YES